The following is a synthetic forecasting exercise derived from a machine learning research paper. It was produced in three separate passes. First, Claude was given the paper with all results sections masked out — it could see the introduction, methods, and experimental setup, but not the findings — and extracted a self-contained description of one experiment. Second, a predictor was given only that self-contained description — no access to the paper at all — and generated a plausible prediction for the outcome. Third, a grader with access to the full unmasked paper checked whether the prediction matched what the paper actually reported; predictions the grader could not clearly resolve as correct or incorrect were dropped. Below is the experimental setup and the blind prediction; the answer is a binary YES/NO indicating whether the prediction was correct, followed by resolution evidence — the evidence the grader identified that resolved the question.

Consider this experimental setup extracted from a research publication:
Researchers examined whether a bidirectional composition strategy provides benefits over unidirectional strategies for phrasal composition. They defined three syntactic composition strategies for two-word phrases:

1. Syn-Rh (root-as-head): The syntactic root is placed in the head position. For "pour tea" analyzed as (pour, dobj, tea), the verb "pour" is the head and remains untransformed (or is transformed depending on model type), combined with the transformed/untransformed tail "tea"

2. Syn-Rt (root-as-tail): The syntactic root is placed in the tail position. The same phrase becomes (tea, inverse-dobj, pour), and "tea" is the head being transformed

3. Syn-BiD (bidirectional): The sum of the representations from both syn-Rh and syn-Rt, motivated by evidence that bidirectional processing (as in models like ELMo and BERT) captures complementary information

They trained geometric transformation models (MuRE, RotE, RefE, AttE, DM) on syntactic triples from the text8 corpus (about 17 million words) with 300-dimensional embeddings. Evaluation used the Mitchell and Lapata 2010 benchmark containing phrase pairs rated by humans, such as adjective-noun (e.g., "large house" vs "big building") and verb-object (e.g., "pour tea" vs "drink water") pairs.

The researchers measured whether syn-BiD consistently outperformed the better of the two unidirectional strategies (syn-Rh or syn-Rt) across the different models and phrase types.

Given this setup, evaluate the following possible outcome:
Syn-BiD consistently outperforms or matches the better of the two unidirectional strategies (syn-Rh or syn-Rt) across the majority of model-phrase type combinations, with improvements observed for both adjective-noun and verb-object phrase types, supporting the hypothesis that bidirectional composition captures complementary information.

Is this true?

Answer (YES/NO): YES